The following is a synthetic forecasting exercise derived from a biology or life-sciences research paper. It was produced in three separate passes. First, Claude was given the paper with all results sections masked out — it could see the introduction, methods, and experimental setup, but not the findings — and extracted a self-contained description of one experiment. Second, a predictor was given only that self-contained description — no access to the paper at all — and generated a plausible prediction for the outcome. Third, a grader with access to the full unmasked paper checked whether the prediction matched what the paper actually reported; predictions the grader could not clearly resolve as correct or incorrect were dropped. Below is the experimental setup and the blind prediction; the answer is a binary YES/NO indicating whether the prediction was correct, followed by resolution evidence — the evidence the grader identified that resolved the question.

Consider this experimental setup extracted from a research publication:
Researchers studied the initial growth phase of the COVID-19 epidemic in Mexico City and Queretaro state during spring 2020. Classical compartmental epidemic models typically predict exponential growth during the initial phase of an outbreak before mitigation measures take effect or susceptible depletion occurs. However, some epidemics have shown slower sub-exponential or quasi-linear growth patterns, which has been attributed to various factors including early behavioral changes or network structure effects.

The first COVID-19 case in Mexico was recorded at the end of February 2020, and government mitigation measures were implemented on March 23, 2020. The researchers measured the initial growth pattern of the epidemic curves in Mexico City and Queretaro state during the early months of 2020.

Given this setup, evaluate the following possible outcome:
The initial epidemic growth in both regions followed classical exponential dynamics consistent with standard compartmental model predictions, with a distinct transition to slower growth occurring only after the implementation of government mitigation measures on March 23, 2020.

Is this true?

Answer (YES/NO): NO